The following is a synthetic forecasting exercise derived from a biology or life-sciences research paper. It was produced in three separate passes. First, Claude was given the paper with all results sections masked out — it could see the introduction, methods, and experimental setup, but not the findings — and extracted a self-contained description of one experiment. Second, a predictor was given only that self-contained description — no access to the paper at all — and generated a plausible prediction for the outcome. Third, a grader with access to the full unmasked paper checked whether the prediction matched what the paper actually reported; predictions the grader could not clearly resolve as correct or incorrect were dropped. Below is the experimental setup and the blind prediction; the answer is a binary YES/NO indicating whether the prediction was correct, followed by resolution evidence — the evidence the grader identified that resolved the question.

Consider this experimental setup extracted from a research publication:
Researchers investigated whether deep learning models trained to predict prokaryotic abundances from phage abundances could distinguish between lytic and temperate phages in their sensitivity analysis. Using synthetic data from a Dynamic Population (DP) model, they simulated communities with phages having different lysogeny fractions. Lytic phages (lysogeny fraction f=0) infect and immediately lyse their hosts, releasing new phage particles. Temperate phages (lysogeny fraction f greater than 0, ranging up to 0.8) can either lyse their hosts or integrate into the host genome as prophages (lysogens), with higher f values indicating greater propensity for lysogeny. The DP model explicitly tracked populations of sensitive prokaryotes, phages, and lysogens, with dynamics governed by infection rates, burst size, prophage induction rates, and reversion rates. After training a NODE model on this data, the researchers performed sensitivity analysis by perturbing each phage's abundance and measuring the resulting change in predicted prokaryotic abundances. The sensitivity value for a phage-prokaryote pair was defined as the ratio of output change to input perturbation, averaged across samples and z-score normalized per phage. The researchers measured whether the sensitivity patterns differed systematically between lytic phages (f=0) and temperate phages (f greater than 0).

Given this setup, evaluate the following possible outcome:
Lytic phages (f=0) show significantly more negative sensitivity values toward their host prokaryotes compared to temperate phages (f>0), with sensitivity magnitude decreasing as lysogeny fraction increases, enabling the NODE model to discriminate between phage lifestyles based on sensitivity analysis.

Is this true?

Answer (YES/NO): NO